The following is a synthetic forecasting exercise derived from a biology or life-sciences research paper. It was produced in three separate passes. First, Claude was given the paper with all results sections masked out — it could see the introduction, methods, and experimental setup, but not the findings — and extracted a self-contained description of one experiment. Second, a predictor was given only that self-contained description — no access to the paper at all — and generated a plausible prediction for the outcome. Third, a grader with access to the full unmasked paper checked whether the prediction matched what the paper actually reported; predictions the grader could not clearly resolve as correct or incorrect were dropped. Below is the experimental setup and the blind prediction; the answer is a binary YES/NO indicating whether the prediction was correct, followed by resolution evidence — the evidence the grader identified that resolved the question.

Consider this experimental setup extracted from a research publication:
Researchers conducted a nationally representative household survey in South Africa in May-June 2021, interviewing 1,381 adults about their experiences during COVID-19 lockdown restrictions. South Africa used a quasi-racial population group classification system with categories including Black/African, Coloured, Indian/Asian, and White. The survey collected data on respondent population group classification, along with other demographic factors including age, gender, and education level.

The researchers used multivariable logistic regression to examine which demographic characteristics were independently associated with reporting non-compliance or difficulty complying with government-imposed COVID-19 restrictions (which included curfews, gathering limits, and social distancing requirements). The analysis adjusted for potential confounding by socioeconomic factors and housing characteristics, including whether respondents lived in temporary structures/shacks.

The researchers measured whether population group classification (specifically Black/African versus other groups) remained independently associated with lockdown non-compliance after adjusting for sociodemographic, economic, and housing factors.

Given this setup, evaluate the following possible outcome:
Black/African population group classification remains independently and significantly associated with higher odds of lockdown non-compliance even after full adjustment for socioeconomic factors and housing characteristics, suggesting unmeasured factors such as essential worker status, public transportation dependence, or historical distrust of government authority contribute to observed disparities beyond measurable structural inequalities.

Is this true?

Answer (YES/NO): YES